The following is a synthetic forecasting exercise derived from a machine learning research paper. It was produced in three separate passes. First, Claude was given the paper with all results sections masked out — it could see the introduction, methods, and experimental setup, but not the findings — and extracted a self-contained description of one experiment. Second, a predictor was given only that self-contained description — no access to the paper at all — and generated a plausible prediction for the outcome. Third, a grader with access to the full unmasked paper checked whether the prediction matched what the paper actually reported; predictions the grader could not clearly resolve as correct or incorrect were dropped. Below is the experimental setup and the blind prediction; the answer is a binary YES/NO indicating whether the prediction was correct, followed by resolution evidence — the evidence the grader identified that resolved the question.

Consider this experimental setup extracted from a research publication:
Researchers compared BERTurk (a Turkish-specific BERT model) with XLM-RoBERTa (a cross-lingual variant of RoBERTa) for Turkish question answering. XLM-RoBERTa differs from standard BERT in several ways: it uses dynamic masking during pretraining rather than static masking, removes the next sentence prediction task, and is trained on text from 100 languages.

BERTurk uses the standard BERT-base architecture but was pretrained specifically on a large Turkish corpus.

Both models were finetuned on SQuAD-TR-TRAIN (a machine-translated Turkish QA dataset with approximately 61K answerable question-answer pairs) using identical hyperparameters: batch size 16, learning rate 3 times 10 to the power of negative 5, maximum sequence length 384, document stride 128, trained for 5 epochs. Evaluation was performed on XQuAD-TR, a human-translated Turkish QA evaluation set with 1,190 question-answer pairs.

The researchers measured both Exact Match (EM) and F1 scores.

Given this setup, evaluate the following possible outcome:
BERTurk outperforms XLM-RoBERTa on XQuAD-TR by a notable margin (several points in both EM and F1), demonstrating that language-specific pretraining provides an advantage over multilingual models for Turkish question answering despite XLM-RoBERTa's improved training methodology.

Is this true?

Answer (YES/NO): NO